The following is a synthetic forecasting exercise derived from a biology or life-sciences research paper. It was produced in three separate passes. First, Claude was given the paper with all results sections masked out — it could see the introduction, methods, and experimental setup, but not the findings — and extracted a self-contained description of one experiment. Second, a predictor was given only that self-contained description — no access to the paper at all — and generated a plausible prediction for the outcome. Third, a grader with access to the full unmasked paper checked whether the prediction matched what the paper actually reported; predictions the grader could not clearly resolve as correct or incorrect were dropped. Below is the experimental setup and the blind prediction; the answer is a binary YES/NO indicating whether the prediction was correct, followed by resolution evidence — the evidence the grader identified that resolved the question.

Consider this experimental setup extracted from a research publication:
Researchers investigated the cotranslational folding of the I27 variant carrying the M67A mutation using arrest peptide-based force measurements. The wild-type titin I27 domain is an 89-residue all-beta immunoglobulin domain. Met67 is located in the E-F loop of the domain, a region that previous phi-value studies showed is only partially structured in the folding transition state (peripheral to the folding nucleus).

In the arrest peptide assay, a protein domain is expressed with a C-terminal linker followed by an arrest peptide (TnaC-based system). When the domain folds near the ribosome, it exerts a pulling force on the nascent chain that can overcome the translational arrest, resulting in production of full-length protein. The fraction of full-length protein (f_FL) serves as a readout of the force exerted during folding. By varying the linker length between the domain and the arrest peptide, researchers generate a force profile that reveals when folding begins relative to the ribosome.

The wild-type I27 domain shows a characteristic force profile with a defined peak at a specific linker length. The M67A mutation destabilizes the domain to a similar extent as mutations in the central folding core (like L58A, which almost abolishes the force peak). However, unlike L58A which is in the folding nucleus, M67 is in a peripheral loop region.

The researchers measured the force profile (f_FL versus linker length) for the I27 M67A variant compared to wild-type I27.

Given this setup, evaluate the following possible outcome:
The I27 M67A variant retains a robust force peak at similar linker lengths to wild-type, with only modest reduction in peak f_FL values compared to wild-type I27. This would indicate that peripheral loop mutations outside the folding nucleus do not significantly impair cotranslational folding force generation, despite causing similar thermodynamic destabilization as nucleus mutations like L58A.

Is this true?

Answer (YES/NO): NO